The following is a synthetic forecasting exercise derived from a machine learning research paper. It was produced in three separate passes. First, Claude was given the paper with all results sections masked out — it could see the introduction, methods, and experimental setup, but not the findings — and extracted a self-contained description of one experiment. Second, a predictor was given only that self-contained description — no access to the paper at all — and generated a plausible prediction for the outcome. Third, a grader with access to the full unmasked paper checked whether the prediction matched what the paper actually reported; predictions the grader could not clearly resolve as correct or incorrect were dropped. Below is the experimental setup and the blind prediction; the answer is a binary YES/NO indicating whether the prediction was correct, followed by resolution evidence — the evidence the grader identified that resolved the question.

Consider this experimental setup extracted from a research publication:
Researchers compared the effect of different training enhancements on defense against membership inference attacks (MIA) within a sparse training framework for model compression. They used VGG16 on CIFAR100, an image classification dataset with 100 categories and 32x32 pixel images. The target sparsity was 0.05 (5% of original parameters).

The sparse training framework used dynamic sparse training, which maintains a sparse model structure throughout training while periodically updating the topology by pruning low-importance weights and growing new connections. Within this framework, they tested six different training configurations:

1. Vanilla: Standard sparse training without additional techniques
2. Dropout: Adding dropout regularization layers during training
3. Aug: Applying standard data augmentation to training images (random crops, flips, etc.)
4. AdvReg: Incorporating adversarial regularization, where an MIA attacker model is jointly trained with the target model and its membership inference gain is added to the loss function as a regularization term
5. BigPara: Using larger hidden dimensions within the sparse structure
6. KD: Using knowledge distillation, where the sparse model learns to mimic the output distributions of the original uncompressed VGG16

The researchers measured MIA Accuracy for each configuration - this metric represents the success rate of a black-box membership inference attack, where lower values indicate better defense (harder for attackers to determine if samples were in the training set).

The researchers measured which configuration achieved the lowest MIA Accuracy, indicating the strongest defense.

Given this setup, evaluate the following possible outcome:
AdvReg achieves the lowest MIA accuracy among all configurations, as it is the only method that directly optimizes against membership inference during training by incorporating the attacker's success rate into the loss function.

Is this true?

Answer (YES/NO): NO